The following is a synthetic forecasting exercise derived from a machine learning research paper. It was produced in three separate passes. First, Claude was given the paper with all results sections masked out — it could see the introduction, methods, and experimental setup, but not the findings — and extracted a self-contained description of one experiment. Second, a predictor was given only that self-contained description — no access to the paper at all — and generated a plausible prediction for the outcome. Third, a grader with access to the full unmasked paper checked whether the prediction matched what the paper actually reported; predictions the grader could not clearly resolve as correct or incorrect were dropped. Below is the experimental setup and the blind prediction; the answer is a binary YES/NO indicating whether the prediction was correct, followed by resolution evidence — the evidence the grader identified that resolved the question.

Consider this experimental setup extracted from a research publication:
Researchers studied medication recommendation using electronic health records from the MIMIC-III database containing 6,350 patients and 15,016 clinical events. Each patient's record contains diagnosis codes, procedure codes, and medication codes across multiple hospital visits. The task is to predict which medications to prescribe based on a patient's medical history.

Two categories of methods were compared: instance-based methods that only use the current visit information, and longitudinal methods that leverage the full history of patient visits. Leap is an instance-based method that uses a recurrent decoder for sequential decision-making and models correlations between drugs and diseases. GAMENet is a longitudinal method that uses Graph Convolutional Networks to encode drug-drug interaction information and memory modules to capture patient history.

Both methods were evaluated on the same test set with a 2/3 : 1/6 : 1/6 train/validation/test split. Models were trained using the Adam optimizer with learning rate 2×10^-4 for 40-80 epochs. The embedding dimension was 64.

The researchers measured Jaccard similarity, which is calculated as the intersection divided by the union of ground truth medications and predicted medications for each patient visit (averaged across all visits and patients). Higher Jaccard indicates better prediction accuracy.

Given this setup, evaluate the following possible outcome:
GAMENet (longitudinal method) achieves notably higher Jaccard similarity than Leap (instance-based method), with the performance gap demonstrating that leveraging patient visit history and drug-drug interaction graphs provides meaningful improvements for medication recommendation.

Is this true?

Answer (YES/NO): YES